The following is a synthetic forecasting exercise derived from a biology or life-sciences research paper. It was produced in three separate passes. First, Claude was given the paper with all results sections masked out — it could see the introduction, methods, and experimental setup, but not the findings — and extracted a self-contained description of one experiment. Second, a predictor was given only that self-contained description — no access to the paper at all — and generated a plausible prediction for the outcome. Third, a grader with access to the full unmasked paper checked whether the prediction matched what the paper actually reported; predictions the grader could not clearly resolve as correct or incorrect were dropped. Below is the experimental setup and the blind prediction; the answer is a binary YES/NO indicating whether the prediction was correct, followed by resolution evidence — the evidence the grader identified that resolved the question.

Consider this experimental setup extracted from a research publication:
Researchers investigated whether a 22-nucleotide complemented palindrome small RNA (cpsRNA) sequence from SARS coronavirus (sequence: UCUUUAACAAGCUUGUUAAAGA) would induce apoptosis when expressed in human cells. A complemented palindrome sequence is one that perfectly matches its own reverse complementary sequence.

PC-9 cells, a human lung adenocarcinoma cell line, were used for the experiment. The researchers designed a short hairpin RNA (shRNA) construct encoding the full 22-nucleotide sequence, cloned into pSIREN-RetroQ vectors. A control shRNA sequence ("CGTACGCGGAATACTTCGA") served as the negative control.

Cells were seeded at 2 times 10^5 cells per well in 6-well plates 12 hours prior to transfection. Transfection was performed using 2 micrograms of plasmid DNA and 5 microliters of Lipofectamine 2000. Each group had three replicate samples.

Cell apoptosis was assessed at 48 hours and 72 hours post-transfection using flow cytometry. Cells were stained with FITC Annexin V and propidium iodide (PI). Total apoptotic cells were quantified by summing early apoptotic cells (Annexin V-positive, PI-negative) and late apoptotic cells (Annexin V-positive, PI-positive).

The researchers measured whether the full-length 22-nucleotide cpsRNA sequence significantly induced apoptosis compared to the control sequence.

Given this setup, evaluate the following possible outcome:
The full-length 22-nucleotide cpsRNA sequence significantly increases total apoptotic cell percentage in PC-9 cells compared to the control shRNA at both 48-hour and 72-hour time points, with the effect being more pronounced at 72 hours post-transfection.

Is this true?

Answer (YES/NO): NO